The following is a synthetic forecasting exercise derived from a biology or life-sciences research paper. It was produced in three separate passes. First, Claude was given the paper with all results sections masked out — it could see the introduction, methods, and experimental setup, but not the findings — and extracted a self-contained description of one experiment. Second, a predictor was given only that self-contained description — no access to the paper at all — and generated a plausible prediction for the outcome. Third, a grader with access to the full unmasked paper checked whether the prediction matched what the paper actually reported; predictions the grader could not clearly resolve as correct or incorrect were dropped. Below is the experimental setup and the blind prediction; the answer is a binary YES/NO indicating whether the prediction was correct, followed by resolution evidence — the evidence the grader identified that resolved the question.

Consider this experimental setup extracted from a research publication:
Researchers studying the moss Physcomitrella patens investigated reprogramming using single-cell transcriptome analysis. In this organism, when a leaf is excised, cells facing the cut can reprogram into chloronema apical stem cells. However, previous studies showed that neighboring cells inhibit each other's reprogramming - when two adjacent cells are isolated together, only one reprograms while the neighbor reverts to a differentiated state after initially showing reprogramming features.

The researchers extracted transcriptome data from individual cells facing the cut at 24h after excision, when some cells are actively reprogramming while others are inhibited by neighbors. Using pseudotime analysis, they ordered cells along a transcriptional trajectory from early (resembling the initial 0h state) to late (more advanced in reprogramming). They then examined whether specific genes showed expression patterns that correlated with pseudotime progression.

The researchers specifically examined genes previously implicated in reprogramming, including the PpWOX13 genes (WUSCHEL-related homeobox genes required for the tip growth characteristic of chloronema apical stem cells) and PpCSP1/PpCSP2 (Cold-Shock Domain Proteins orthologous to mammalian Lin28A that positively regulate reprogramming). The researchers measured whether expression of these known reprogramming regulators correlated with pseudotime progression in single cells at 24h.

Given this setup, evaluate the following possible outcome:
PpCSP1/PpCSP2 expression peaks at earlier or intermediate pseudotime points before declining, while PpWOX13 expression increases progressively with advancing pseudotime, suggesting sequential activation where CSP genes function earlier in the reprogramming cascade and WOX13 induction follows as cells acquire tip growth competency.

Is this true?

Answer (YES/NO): NO